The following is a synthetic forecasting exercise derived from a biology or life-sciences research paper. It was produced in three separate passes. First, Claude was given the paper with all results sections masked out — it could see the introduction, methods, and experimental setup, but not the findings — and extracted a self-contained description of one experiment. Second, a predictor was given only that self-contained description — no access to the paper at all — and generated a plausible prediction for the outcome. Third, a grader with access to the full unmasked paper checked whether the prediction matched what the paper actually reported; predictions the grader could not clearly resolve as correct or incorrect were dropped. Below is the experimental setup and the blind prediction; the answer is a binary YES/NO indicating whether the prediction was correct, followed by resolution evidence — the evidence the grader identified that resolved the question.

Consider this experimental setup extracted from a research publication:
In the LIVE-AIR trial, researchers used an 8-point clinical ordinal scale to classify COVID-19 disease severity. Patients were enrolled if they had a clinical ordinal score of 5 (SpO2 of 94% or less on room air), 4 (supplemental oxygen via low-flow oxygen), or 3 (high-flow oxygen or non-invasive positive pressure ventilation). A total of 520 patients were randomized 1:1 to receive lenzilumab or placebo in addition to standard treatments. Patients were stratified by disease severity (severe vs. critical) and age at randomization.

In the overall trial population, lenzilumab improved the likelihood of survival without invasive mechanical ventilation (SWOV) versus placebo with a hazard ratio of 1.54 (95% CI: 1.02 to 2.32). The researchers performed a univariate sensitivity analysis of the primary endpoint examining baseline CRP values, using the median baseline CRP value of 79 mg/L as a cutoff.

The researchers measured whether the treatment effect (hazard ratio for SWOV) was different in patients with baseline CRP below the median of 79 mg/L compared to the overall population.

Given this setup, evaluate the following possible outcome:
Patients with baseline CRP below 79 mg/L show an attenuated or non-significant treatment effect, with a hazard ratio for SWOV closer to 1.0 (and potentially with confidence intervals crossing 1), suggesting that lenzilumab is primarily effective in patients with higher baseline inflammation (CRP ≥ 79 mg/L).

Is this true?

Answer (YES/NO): NO